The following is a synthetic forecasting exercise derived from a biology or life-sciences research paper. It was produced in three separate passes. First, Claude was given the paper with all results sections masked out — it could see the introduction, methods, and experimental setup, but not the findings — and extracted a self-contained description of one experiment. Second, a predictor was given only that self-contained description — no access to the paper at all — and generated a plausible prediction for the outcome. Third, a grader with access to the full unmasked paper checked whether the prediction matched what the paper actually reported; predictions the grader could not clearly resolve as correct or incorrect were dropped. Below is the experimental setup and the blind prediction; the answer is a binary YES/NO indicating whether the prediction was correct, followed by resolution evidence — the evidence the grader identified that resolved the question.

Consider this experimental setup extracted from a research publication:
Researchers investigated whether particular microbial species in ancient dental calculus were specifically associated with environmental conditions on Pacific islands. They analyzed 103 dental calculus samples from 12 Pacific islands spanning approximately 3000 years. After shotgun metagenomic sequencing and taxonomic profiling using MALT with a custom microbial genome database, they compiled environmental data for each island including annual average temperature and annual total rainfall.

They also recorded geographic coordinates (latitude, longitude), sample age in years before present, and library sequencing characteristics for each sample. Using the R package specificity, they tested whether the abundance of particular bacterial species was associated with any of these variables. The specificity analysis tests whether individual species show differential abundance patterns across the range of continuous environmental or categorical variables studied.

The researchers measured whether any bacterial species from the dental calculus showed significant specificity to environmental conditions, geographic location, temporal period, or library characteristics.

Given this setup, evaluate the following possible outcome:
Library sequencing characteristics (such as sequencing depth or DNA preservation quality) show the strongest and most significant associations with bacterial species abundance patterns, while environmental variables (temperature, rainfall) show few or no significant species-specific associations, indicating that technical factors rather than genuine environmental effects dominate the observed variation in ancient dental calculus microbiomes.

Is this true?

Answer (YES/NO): YES